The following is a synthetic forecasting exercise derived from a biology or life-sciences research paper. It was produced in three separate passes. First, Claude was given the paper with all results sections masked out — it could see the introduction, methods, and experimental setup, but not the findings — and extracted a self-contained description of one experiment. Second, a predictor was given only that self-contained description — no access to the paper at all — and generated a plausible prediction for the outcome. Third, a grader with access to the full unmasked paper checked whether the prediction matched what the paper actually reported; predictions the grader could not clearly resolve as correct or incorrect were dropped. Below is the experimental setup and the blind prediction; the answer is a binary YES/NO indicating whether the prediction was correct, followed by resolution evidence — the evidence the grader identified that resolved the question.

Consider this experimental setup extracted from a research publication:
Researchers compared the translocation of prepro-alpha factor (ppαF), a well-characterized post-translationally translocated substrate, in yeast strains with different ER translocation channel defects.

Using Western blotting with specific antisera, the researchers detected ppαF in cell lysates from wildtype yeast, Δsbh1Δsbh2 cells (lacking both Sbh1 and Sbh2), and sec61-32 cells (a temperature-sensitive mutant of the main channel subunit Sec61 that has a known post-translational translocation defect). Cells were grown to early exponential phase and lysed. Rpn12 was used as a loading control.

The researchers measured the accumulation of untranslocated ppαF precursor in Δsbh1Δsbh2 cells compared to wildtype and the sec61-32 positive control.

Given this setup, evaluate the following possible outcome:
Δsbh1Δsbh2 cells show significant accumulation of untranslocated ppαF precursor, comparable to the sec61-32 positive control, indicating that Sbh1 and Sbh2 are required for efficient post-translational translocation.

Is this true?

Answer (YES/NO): NO